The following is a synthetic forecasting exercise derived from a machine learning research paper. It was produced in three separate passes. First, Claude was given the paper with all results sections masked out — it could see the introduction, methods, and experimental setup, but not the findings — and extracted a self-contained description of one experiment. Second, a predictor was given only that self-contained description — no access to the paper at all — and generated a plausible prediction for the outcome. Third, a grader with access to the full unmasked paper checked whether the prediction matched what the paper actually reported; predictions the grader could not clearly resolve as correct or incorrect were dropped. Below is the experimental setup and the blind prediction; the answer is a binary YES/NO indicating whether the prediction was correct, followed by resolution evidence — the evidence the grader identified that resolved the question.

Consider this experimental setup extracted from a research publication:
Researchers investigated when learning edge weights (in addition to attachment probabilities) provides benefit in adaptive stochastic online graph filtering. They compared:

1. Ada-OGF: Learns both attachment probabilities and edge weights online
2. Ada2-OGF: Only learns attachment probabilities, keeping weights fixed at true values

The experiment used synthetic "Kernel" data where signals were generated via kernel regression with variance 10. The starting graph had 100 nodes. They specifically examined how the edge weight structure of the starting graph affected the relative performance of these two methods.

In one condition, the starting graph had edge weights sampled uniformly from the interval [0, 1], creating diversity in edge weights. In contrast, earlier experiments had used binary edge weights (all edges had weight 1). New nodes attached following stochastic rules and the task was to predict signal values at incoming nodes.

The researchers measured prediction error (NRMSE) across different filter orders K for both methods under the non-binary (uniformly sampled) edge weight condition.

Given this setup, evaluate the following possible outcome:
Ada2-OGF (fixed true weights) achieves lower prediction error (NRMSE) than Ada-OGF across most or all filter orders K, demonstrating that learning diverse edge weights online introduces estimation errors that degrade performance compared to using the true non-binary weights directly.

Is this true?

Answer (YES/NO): NO